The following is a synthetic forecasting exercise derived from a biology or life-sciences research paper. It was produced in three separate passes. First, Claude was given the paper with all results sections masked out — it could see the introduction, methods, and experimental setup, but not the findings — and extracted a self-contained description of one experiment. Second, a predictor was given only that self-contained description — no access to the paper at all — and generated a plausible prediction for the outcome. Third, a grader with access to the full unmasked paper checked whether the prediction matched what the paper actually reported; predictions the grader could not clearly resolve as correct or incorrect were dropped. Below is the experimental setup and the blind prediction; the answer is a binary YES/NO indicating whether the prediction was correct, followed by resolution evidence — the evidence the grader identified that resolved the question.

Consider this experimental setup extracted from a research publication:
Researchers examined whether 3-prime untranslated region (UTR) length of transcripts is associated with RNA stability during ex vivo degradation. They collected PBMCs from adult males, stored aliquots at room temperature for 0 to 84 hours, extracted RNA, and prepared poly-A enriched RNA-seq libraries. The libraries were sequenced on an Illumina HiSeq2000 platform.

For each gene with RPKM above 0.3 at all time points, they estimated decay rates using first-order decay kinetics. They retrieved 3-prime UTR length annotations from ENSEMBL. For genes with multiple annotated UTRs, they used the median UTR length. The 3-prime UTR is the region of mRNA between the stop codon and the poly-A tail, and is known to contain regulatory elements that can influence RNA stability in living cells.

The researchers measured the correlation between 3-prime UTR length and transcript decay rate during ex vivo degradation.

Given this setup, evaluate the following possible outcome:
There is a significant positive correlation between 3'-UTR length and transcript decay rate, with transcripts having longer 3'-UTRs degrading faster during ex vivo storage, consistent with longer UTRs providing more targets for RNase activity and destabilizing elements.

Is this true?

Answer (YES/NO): YES